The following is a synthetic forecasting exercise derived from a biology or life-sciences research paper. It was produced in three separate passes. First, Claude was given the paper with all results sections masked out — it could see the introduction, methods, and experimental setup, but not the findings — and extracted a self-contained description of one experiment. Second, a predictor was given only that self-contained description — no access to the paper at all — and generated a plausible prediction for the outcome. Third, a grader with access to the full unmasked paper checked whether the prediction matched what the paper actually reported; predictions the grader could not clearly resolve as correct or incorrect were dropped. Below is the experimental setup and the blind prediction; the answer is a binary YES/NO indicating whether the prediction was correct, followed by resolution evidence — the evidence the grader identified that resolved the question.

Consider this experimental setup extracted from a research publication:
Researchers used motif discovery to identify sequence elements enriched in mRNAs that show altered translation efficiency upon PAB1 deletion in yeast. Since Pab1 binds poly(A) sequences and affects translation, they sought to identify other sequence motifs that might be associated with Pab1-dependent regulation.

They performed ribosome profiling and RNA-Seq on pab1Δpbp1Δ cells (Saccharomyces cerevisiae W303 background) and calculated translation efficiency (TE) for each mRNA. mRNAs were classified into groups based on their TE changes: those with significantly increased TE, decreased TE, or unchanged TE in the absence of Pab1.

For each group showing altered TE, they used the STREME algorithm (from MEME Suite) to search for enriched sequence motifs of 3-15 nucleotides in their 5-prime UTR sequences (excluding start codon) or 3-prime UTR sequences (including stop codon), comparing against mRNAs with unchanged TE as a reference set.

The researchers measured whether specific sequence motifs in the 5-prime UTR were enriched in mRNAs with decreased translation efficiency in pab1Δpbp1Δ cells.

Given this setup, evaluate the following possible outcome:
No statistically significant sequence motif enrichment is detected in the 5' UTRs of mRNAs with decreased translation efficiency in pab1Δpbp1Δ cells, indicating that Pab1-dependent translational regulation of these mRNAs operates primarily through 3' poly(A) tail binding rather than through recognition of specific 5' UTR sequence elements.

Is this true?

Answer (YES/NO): NO